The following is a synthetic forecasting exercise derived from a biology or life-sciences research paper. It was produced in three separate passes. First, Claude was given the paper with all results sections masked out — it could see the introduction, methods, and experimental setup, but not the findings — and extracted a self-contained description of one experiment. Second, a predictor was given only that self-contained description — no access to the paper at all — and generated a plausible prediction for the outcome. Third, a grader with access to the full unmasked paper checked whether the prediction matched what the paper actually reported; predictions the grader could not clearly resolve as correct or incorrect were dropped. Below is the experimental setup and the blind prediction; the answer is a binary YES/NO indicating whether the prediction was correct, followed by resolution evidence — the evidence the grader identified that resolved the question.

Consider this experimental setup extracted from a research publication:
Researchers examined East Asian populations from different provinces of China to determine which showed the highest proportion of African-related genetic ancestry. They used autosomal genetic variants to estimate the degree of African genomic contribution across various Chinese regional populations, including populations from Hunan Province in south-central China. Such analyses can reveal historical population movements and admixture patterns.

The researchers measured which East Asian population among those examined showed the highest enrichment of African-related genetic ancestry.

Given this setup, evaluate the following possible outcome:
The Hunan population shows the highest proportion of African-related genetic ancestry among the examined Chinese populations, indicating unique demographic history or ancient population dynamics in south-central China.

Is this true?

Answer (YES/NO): YES